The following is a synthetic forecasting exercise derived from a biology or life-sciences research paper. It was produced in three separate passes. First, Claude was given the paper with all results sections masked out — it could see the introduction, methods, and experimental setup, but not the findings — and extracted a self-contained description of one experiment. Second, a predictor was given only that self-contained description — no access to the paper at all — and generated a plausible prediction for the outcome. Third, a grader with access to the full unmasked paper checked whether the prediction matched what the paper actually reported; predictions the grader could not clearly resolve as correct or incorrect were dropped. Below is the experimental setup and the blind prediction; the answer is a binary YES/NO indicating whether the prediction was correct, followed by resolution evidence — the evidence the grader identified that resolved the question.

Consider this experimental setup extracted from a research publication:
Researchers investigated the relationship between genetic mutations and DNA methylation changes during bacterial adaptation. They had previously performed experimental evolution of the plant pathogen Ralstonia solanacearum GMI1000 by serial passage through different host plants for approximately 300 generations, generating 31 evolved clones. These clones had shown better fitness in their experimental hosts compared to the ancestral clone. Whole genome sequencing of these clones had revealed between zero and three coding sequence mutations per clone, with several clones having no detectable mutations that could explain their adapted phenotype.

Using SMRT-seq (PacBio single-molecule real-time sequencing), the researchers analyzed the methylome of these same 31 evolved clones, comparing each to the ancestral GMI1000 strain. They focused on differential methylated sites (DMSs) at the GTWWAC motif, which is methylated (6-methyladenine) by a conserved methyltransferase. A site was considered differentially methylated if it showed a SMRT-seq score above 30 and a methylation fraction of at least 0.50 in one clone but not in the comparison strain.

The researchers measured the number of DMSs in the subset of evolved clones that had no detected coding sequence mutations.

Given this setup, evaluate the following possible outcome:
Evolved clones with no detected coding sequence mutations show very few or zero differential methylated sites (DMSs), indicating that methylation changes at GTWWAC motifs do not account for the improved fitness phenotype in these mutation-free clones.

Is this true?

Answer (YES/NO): NO